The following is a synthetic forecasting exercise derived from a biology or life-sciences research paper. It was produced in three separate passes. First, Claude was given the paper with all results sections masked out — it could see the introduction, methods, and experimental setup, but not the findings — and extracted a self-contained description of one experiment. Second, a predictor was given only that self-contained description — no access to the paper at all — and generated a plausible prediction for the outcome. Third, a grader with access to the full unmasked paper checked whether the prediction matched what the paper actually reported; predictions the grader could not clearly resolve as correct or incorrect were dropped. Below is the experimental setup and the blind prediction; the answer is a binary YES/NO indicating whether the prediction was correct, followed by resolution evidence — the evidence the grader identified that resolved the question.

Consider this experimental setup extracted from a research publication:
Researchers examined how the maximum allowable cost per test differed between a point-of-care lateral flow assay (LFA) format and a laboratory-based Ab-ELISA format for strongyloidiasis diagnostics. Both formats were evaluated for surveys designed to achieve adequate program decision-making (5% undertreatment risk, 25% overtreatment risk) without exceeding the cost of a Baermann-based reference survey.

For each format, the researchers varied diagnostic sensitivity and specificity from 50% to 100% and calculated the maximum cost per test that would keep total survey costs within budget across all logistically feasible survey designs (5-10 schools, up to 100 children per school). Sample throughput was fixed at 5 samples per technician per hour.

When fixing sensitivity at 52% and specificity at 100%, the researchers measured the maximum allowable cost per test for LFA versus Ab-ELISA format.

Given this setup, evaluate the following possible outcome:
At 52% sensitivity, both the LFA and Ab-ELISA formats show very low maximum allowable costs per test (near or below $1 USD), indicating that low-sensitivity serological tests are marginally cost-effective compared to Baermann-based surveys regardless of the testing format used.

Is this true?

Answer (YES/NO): NO